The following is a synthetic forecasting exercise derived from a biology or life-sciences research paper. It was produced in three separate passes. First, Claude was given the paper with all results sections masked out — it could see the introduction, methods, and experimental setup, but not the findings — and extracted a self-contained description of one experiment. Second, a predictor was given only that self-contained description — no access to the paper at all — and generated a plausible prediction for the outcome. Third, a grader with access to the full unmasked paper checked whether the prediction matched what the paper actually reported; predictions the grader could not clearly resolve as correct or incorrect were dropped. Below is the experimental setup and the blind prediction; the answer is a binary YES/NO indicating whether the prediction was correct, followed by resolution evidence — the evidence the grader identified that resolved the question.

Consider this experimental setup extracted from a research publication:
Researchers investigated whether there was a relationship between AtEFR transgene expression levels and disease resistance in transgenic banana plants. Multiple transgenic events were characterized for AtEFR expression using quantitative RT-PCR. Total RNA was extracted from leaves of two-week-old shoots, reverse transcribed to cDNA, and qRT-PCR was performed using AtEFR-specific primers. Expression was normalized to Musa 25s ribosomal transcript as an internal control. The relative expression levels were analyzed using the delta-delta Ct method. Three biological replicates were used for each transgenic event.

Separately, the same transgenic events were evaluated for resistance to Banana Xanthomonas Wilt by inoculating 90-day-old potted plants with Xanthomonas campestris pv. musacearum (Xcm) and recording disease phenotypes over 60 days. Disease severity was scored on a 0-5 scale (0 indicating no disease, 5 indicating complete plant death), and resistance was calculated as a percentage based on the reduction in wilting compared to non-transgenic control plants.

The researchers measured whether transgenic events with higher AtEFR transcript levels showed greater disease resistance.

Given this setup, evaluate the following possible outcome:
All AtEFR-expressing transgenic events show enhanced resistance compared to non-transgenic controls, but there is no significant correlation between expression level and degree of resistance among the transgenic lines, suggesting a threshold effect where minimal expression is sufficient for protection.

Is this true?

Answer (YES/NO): NO